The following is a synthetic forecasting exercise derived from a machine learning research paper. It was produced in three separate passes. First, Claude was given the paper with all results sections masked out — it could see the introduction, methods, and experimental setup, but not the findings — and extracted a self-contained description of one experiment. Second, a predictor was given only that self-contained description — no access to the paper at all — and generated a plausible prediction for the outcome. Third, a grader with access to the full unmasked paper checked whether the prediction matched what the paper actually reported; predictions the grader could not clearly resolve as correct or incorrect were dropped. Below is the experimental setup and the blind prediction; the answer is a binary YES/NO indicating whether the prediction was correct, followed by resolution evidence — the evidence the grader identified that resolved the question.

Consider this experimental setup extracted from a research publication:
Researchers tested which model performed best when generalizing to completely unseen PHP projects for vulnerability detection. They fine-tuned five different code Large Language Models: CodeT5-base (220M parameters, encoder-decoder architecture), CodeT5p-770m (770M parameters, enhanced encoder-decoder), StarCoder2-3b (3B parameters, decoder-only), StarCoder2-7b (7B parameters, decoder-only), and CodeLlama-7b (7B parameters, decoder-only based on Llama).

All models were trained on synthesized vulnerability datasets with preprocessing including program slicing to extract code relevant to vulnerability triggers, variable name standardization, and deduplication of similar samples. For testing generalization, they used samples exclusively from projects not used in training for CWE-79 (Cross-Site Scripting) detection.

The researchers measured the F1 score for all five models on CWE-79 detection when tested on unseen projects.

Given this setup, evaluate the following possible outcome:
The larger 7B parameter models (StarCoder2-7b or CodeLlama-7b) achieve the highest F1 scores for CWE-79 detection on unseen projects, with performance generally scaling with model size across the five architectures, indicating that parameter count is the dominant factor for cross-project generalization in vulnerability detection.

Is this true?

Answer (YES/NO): NO